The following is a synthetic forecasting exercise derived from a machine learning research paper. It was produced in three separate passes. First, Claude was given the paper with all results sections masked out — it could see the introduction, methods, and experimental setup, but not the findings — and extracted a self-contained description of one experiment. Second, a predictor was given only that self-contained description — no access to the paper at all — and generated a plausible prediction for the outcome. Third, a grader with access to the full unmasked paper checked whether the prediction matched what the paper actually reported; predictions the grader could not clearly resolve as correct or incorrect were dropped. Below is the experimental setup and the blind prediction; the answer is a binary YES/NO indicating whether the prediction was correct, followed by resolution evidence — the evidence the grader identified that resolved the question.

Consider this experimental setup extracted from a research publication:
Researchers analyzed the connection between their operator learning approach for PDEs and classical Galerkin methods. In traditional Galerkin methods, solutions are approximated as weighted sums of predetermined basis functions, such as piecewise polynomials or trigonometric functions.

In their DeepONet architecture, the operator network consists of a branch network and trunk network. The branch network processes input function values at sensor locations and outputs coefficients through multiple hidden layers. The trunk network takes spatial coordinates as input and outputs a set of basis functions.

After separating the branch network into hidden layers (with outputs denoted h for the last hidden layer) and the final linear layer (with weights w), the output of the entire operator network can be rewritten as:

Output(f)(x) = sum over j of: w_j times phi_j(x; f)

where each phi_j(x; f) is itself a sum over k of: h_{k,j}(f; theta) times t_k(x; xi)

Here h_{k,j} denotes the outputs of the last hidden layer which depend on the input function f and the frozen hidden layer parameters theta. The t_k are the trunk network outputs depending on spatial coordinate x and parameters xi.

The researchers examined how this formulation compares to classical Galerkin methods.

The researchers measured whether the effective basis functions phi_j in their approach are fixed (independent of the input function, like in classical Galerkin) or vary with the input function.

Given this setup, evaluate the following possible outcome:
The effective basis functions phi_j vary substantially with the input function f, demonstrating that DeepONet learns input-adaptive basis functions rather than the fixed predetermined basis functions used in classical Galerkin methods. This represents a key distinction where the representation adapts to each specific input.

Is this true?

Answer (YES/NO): YES